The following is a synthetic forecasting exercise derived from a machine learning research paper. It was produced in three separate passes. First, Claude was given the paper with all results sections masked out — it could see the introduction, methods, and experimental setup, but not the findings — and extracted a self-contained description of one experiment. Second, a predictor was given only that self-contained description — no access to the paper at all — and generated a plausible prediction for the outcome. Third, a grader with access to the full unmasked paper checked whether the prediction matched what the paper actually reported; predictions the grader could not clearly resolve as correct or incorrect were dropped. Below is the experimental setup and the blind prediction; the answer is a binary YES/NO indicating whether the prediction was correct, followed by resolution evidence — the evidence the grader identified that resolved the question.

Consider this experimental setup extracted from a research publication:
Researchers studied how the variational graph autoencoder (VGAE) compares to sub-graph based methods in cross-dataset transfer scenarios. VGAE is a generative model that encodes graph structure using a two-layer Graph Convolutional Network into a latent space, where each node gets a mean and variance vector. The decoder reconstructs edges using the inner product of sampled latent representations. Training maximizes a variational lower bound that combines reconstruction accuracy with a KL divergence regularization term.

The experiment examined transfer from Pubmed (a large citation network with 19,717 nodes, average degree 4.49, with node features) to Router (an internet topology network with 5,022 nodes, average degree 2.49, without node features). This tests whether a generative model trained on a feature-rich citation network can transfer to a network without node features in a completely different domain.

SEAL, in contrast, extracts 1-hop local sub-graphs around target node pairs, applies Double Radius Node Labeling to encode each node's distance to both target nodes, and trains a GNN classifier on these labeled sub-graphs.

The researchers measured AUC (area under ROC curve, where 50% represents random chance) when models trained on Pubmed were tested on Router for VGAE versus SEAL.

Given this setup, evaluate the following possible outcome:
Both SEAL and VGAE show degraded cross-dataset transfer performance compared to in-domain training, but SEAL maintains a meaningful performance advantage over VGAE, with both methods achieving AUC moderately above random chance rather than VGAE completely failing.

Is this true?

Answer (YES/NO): NO